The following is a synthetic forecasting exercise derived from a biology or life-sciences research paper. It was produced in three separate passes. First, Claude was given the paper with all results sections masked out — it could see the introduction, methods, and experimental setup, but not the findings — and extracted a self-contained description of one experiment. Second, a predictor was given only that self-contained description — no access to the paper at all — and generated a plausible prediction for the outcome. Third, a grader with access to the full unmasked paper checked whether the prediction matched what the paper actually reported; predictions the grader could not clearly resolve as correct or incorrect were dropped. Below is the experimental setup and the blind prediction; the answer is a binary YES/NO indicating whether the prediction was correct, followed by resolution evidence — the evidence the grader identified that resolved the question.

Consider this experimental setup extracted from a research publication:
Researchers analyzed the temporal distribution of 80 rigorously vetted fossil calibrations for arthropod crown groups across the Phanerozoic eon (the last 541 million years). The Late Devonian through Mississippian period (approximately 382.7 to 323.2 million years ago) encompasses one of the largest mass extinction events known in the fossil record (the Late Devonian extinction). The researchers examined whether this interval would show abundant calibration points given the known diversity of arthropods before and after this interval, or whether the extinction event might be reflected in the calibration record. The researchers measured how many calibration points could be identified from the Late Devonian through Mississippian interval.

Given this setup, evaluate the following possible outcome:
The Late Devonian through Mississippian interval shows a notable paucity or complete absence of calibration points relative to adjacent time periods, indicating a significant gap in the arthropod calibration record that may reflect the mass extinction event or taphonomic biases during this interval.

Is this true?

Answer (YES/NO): YES